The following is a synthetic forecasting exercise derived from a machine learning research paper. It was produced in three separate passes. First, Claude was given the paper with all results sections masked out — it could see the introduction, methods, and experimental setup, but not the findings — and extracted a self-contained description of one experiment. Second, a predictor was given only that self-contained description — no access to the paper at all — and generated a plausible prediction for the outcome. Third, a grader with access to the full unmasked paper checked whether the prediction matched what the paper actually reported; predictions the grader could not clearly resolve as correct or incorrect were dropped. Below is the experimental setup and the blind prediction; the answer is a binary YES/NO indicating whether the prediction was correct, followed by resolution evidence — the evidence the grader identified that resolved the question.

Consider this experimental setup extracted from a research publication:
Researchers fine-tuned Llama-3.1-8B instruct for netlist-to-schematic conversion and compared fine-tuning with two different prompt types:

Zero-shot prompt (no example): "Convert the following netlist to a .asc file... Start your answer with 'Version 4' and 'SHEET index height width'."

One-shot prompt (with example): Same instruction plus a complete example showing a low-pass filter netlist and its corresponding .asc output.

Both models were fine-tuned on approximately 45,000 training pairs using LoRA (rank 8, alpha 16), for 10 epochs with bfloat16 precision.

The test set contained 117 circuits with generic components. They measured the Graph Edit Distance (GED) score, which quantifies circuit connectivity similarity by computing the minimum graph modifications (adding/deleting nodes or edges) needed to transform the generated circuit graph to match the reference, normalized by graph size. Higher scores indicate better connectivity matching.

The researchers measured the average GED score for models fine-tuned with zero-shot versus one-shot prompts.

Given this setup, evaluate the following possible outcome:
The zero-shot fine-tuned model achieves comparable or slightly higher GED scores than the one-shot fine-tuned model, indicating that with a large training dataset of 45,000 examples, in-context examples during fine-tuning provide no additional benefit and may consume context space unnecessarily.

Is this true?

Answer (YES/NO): YES